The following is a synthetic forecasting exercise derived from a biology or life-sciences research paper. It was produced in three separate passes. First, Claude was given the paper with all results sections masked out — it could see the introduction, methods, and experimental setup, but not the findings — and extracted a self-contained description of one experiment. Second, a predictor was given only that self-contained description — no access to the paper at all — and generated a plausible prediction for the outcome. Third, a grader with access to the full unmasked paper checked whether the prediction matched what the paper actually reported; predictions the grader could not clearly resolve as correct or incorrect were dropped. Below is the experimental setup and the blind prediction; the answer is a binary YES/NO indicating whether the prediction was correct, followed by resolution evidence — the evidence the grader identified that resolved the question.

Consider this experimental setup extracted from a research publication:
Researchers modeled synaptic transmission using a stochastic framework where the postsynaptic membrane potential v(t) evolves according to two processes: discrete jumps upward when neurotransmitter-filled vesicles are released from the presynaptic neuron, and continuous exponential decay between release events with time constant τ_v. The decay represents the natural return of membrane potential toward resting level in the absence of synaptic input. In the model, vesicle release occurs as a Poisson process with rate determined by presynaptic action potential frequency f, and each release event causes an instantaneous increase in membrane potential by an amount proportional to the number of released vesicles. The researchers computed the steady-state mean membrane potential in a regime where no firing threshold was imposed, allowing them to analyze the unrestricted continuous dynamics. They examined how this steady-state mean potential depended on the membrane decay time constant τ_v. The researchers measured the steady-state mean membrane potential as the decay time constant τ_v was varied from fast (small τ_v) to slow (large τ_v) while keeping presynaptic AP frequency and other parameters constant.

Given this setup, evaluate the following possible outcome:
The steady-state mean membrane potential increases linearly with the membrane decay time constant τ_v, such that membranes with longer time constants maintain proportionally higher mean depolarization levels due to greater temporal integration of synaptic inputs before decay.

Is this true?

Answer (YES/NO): YES